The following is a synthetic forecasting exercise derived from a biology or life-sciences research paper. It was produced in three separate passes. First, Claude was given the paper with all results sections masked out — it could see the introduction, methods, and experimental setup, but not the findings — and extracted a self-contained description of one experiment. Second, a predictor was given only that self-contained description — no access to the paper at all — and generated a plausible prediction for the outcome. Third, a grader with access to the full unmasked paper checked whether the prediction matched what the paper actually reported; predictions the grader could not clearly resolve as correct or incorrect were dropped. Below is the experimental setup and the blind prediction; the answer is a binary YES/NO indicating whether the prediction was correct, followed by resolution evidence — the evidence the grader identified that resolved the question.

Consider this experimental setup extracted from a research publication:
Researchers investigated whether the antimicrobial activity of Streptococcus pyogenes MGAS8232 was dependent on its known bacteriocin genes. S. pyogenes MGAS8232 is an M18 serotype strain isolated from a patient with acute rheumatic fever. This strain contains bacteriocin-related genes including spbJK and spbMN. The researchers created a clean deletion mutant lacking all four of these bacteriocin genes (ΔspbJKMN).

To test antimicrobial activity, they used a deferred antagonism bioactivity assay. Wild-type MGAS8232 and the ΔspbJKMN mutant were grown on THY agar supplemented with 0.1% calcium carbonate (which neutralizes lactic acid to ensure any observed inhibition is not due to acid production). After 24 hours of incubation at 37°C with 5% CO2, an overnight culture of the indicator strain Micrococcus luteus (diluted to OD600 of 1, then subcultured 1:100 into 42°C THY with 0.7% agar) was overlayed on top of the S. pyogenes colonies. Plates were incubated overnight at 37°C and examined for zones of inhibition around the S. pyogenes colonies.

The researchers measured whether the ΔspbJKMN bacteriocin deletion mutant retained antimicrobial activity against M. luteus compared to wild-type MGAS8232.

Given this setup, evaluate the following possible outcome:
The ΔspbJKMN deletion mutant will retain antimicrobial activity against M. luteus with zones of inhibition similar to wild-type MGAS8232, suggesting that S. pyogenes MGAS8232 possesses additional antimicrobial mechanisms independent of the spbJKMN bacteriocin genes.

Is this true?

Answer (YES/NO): YES